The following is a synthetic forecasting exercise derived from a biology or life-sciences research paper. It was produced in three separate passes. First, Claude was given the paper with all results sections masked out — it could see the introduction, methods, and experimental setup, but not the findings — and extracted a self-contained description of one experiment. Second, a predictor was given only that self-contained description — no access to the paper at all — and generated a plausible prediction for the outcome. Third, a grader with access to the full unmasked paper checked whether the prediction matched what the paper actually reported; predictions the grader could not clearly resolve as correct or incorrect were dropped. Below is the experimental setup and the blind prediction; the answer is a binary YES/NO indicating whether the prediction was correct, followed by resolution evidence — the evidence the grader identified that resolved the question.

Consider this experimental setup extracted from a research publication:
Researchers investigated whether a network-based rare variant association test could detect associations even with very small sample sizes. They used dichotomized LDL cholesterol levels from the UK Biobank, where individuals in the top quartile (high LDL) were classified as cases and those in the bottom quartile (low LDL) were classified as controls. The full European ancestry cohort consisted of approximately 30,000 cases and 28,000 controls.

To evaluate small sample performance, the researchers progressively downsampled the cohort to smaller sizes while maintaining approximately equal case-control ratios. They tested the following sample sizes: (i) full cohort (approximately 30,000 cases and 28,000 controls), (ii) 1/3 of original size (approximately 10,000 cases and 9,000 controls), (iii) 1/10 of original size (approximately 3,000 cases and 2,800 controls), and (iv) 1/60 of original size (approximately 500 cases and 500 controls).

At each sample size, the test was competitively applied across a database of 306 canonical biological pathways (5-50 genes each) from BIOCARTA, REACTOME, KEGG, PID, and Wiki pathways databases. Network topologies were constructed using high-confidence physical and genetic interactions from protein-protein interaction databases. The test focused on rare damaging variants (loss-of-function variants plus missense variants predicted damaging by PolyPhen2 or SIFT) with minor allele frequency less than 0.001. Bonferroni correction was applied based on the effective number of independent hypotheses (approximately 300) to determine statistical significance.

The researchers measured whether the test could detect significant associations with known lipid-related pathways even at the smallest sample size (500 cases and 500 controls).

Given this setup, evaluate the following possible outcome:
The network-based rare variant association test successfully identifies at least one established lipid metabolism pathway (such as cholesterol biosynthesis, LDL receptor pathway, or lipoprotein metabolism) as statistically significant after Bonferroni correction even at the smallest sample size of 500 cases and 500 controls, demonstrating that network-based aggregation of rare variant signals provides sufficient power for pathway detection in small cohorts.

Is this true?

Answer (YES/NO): YES